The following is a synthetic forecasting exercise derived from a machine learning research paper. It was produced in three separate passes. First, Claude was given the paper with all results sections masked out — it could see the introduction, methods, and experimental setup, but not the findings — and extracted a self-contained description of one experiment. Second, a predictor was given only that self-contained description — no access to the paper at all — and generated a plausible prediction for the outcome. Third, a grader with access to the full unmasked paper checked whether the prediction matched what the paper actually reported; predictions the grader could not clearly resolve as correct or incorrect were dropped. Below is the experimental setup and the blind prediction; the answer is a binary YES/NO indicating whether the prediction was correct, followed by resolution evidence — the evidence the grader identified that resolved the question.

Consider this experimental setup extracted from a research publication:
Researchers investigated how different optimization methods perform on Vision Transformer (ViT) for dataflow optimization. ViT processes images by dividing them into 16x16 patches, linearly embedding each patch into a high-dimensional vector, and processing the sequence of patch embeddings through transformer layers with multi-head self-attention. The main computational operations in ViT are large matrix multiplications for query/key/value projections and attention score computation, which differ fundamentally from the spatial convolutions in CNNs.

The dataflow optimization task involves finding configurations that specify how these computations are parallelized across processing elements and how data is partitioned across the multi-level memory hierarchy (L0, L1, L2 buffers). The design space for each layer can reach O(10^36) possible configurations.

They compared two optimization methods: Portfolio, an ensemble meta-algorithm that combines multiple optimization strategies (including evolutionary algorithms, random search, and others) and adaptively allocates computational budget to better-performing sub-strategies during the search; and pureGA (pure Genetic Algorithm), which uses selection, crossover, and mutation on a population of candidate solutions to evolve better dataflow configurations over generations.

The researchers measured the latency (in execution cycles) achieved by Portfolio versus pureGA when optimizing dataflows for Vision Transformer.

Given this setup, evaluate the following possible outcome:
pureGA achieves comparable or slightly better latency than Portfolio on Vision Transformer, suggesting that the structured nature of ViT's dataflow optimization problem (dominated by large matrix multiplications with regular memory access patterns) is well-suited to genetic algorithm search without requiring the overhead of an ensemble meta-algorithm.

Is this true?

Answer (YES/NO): YES